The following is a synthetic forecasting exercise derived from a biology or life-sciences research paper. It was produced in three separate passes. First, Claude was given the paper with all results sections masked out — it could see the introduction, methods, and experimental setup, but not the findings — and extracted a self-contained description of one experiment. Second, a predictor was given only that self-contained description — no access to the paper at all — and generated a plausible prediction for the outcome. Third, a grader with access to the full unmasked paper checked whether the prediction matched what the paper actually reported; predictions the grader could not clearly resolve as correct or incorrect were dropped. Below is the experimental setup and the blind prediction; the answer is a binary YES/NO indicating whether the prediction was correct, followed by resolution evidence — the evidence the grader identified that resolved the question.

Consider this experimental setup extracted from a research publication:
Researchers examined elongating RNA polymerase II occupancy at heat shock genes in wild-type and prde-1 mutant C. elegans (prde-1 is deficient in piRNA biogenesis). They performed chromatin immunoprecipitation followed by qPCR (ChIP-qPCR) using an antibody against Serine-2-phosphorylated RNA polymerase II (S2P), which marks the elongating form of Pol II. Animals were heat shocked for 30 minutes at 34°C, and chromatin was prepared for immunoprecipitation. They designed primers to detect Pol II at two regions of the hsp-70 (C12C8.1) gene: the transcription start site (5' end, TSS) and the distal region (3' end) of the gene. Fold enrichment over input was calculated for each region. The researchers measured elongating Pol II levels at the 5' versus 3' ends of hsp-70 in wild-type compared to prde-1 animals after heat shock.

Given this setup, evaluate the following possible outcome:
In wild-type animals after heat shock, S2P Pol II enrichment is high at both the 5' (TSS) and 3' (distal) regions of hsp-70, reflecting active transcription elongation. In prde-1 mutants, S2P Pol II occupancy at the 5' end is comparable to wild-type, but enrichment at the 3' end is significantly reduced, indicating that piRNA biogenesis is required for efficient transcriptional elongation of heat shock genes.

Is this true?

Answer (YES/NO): YES